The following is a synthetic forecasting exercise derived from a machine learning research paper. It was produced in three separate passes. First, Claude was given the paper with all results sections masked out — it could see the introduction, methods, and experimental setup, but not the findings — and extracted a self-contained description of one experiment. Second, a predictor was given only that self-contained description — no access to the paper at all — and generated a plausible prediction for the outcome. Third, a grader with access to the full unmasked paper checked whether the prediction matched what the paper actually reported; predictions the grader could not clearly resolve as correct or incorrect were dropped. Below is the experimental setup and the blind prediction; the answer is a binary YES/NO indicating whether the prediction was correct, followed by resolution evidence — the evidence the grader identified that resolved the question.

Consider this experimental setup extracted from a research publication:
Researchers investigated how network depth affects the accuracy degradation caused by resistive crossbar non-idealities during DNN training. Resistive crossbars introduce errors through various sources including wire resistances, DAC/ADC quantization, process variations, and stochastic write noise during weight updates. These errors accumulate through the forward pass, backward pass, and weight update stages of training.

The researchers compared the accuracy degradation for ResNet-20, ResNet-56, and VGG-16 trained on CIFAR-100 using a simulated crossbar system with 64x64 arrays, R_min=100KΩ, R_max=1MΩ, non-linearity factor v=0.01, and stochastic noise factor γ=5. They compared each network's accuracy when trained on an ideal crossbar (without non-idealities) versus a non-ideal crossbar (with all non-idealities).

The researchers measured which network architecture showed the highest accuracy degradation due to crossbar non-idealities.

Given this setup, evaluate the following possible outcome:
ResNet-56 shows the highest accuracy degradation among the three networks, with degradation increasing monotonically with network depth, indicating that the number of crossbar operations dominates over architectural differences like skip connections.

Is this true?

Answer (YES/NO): NO